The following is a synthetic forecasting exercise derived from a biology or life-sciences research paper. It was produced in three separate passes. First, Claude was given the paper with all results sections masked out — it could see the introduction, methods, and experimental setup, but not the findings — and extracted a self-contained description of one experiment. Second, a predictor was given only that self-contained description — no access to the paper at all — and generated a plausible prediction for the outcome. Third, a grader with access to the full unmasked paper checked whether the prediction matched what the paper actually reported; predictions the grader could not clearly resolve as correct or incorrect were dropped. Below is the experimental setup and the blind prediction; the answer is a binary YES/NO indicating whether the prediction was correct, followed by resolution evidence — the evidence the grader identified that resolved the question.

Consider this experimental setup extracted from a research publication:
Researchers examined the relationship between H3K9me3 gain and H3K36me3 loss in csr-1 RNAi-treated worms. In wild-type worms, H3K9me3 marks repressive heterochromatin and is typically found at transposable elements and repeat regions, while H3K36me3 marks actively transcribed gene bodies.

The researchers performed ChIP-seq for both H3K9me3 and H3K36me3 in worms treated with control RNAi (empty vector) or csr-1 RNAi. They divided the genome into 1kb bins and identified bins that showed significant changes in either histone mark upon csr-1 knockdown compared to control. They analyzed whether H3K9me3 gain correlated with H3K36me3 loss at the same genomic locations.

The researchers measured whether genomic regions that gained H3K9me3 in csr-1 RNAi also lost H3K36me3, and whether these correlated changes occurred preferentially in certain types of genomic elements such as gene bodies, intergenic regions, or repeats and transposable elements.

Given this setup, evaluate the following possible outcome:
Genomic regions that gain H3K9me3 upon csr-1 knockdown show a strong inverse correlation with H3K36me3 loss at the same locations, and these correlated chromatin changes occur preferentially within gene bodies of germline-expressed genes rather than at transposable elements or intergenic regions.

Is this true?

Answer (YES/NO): YES